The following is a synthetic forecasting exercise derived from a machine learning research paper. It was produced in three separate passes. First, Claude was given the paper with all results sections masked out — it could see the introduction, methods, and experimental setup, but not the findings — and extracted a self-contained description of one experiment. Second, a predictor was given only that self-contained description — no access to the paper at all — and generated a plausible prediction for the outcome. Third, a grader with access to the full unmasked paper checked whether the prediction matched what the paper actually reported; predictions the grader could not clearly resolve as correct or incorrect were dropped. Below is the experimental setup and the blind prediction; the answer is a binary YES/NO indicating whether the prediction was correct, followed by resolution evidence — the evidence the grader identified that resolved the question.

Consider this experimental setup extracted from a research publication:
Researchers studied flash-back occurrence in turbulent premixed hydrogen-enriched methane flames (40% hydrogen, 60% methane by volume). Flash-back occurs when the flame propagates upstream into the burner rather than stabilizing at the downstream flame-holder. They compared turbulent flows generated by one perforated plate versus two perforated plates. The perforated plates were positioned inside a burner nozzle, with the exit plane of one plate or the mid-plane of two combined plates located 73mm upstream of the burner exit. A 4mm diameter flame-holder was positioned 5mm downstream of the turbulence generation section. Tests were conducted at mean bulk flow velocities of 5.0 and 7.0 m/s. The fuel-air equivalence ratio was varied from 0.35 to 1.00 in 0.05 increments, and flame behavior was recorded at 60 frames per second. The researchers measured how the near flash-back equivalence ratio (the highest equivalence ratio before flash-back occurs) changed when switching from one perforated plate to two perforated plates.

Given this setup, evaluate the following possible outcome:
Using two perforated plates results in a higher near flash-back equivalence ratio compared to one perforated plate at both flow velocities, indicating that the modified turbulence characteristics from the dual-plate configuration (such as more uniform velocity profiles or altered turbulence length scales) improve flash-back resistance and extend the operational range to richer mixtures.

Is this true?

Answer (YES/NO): NO